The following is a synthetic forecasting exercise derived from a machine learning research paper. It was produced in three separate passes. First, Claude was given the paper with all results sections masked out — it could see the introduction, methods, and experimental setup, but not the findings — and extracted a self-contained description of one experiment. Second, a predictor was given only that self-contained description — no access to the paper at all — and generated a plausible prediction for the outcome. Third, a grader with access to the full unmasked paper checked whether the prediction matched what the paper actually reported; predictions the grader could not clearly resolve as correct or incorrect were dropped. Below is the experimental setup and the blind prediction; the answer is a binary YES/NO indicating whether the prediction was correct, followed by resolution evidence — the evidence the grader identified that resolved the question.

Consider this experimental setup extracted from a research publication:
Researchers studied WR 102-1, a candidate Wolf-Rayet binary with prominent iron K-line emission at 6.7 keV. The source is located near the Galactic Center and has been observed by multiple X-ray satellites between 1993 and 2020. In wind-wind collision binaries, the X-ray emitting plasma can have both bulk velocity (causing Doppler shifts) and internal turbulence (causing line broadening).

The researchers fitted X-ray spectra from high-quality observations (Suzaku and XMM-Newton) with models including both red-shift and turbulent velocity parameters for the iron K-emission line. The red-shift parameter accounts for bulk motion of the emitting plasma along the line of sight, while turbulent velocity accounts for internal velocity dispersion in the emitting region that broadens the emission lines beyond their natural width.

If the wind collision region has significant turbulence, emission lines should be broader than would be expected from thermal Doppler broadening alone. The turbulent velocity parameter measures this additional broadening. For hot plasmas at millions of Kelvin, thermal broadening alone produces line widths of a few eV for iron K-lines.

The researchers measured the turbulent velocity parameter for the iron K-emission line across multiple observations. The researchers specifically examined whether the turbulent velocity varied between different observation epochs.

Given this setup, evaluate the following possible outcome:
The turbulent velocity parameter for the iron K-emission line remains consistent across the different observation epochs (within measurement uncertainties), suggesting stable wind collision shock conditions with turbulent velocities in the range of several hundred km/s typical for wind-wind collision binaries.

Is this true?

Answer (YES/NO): NO